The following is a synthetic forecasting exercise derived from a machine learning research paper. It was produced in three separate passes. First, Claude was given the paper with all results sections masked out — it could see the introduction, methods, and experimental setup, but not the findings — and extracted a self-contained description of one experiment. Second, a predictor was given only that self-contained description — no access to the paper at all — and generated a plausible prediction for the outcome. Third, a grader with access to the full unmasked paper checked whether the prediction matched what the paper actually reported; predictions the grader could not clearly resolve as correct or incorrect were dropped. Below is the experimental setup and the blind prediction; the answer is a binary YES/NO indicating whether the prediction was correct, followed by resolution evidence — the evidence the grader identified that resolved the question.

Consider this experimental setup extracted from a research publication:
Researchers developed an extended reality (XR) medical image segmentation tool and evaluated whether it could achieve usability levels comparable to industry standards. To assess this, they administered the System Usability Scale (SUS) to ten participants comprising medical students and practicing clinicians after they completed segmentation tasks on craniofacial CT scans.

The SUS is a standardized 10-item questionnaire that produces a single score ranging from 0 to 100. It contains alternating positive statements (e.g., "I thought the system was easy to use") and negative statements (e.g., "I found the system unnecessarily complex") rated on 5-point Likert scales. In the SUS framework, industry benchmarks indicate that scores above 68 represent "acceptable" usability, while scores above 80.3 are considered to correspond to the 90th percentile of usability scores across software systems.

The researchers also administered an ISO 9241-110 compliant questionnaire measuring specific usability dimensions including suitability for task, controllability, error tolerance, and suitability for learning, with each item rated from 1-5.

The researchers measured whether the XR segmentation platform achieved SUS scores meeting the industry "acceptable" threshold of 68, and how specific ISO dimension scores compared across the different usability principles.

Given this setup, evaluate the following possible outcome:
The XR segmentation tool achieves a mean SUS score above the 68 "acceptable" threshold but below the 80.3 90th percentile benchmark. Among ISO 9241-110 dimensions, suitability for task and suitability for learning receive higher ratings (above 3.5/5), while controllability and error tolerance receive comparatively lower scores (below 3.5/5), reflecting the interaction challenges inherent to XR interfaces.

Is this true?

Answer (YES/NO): NO